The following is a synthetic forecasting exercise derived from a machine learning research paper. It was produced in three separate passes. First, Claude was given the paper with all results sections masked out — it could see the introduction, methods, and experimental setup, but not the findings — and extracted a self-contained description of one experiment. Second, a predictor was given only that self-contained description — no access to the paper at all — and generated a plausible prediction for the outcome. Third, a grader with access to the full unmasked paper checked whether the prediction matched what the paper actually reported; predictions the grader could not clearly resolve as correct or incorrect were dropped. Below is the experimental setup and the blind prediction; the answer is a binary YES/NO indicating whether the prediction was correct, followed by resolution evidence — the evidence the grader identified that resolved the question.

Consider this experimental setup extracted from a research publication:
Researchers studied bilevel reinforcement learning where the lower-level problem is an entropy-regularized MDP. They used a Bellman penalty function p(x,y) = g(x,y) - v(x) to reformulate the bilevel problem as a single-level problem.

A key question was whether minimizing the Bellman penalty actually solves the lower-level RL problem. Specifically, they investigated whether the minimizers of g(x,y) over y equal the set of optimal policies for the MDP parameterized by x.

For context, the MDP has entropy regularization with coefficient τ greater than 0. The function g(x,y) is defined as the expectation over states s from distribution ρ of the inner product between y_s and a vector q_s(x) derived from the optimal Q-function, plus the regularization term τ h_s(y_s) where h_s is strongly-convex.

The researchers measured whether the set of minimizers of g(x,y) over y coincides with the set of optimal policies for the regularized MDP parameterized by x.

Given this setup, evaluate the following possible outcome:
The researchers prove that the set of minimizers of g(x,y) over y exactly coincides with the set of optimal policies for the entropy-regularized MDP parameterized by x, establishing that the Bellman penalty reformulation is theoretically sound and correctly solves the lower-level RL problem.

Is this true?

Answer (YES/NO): YES